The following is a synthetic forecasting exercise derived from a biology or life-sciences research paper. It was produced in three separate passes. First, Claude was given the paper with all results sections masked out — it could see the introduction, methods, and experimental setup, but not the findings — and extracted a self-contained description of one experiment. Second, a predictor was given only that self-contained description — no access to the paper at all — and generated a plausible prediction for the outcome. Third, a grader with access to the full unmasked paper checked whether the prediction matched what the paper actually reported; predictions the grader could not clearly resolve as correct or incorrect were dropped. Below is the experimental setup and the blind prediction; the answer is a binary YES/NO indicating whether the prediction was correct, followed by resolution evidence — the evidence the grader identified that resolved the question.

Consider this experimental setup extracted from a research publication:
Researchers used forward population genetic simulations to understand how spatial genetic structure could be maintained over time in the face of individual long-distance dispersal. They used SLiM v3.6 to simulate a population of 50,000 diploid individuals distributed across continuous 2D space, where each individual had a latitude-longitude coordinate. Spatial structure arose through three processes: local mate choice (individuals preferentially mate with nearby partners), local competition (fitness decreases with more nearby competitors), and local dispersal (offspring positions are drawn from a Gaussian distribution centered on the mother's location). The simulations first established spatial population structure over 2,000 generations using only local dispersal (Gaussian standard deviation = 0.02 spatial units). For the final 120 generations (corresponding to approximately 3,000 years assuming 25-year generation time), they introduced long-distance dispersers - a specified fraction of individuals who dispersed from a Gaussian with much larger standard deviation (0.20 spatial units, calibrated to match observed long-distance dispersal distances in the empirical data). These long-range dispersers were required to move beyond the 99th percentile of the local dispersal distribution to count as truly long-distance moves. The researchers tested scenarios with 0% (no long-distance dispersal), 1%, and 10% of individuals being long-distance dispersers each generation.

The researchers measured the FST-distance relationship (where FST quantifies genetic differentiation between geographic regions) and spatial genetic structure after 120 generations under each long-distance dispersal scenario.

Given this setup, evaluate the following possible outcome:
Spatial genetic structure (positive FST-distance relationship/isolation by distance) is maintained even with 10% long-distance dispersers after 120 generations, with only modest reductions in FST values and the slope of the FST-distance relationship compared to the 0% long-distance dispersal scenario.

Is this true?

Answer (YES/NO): NO